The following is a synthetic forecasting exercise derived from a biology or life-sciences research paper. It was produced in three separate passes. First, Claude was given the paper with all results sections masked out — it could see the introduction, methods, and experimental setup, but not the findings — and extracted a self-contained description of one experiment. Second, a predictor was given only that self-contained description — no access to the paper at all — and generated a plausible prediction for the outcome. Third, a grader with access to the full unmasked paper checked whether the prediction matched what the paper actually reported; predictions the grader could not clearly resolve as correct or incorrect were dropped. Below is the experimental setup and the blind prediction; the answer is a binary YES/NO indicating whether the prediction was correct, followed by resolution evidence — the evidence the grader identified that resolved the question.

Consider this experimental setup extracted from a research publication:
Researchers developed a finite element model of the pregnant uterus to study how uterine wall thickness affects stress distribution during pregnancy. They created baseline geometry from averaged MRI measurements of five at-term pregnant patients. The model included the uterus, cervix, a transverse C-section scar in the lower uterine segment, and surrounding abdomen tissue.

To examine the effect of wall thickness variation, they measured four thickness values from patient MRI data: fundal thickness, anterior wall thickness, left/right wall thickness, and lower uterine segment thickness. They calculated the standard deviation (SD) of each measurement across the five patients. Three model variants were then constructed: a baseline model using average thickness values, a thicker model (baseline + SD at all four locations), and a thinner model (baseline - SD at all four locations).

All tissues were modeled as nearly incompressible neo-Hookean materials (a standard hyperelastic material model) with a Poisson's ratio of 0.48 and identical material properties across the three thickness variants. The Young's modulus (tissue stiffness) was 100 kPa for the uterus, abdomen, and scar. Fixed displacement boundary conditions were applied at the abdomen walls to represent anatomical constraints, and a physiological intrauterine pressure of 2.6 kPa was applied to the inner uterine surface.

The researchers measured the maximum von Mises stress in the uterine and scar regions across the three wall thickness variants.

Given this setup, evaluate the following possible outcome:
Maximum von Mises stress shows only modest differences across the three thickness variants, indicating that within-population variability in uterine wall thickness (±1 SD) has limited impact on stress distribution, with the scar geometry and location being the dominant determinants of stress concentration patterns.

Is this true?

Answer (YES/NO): NO